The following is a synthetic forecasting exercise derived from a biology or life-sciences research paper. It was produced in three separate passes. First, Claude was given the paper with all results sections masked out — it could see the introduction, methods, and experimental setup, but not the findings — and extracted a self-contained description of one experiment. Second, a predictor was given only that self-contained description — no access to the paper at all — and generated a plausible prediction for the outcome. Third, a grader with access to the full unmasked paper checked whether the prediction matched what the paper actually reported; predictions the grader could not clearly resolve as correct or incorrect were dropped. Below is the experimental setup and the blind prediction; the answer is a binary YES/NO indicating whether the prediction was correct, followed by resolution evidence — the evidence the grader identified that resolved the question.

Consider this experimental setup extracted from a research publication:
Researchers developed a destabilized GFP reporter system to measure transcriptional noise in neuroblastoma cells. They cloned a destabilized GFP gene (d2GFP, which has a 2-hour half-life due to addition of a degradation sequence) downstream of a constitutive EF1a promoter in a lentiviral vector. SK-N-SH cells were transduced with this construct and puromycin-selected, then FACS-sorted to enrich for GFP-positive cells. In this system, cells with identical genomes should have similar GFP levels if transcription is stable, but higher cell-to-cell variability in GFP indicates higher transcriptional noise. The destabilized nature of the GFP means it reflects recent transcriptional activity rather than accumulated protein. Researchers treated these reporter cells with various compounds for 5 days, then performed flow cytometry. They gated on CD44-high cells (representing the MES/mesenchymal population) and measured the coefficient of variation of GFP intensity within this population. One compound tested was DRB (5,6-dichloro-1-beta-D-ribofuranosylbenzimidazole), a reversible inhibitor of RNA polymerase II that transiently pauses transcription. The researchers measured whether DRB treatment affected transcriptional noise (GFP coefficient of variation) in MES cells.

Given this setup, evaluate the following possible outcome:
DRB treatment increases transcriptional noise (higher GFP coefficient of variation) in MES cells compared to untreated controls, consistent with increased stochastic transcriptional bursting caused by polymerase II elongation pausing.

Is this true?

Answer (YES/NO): YES